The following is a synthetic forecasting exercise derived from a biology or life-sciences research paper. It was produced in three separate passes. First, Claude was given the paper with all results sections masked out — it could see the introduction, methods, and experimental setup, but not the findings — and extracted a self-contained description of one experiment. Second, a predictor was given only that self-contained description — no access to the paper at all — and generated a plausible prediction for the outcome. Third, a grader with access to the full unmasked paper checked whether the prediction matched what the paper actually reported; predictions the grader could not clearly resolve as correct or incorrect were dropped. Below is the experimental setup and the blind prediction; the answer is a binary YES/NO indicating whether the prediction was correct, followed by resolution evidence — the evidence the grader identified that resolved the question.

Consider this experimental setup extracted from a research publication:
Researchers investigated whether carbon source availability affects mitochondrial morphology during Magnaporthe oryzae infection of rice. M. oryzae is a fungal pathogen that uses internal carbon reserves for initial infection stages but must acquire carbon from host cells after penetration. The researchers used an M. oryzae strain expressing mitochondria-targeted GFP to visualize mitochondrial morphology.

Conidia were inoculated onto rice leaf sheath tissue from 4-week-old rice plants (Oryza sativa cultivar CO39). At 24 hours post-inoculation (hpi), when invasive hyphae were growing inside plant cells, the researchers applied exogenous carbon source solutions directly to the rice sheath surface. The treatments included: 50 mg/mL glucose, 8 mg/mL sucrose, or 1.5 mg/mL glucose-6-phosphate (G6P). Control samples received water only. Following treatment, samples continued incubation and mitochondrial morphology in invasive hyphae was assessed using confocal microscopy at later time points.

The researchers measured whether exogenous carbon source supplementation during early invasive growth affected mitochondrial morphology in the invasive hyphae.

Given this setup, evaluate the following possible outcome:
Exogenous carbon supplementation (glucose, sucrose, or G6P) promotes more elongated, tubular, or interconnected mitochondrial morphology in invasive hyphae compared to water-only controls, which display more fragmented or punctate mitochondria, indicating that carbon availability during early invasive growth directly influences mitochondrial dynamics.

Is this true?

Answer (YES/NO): YES